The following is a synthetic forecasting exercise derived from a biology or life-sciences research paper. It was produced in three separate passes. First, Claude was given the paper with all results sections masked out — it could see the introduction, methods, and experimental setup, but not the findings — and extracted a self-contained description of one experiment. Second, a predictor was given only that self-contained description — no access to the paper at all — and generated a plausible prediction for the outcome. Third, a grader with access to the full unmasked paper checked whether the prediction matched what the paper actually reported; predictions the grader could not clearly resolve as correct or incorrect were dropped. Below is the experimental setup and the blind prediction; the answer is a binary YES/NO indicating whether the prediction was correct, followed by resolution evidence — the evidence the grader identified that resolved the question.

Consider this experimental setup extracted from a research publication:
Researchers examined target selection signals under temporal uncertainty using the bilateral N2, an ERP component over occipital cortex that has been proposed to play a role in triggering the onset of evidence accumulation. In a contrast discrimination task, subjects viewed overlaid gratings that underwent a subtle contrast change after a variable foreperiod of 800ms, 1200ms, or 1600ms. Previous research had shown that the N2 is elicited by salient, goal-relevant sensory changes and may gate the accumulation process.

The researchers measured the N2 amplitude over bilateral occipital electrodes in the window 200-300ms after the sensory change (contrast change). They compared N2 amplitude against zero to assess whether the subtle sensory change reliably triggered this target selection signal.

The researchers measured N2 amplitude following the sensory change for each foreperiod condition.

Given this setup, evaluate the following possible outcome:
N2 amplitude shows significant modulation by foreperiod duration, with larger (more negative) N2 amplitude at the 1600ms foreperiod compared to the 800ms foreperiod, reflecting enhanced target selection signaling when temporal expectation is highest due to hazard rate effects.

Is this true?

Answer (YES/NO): NO